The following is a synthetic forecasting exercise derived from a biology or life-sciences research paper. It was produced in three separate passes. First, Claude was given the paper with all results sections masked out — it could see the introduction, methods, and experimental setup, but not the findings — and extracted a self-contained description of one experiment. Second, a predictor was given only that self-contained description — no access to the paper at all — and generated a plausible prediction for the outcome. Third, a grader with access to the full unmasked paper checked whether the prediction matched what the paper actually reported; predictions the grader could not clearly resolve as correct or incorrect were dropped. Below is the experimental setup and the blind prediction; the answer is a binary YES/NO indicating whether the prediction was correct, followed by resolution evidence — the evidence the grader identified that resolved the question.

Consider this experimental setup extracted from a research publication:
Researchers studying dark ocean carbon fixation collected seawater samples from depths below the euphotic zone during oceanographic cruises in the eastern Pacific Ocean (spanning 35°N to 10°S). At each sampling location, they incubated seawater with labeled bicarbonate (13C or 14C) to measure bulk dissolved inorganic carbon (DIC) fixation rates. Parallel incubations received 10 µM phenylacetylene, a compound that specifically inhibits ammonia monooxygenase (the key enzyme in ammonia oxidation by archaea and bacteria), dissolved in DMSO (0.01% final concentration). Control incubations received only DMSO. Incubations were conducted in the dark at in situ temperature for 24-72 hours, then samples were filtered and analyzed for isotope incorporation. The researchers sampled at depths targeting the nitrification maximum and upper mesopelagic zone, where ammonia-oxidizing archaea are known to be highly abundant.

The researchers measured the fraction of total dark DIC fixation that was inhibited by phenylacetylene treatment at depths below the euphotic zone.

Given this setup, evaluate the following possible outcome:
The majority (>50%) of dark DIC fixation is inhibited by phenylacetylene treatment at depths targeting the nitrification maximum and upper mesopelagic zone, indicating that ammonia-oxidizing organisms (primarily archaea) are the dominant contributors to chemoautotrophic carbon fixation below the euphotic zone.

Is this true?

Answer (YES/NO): NO